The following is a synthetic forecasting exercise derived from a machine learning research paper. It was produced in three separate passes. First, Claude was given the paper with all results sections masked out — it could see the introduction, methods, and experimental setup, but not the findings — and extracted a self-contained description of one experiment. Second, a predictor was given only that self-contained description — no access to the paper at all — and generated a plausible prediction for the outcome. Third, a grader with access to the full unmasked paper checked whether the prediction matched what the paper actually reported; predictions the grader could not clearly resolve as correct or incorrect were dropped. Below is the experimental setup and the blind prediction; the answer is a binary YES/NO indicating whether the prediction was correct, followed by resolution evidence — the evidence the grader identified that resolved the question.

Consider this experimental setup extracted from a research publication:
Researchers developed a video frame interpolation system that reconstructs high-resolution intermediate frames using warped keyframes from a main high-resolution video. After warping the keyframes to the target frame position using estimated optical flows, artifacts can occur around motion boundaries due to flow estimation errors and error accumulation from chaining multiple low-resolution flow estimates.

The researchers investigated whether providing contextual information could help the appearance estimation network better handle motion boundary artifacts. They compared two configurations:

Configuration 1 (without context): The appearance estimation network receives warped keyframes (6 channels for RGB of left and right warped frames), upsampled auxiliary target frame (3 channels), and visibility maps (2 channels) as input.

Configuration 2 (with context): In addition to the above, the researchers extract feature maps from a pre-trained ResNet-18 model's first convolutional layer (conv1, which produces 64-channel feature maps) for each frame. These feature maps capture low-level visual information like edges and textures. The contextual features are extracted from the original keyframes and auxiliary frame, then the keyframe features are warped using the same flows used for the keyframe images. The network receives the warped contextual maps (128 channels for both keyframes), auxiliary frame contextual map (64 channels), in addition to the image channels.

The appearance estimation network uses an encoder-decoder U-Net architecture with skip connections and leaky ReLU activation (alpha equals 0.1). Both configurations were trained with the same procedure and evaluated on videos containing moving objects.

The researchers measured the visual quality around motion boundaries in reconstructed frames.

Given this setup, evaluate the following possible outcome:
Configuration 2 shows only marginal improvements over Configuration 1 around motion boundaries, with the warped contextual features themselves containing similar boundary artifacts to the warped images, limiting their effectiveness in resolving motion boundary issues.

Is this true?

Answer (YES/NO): NO